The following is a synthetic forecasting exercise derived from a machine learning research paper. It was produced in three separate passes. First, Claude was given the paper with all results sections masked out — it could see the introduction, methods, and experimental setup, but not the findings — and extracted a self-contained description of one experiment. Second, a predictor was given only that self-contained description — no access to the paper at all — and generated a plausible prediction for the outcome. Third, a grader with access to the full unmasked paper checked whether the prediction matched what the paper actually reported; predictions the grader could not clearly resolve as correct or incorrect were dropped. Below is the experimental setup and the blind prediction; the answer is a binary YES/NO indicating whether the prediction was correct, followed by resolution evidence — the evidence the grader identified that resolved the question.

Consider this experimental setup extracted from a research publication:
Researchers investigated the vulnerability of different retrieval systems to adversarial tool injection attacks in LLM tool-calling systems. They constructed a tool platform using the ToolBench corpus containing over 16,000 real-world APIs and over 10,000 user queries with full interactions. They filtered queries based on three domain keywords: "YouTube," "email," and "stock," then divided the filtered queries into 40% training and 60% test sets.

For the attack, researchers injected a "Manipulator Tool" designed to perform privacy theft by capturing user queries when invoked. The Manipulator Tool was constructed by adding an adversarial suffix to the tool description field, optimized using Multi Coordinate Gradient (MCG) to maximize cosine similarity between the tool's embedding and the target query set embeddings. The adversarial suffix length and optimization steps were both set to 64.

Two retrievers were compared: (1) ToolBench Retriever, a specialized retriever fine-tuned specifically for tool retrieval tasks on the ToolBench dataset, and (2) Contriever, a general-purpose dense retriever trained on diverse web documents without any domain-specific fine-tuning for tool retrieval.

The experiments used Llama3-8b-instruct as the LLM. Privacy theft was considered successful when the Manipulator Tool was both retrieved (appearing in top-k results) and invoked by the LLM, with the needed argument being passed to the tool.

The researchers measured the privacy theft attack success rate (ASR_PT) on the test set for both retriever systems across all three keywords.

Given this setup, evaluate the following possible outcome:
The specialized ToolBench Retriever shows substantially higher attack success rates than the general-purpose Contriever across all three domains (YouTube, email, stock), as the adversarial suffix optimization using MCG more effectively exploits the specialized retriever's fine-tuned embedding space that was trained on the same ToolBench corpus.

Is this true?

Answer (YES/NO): NO